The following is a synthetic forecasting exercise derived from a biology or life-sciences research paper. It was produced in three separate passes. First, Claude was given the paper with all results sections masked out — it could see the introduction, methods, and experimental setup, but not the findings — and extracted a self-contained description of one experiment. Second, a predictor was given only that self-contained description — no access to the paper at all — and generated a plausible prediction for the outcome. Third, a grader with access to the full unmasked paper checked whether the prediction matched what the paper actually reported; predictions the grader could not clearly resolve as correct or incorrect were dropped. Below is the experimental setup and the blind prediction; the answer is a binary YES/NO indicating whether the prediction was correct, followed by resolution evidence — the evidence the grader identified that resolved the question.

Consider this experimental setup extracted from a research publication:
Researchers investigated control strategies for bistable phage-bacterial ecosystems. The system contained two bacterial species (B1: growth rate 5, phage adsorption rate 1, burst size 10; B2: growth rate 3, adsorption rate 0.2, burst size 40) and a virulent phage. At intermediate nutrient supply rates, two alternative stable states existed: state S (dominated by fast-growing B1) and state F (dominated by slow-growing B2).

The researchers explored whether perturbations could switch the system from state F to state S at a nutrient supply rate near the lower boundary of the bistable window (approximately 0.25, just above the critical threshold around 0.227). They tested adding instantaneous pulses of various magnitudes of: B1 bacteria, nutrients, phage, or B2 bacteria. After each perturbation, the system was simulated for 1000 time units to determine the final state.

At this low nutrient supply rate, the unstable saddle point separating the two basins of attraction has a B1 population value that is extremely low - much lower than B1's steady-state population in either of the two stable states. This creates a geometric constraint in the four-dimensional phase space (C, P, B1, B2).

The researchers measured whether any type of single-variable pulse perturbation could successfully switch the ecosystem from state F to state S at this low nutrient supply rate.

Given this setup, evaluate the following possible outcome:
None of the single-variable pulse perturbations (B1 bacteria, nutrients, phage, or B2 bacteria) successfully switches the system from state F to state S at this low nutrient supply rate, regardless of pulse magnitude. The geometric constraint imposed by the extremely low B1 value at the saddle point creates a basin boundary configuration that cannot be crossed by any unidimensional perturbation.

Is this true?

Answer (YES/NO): NO